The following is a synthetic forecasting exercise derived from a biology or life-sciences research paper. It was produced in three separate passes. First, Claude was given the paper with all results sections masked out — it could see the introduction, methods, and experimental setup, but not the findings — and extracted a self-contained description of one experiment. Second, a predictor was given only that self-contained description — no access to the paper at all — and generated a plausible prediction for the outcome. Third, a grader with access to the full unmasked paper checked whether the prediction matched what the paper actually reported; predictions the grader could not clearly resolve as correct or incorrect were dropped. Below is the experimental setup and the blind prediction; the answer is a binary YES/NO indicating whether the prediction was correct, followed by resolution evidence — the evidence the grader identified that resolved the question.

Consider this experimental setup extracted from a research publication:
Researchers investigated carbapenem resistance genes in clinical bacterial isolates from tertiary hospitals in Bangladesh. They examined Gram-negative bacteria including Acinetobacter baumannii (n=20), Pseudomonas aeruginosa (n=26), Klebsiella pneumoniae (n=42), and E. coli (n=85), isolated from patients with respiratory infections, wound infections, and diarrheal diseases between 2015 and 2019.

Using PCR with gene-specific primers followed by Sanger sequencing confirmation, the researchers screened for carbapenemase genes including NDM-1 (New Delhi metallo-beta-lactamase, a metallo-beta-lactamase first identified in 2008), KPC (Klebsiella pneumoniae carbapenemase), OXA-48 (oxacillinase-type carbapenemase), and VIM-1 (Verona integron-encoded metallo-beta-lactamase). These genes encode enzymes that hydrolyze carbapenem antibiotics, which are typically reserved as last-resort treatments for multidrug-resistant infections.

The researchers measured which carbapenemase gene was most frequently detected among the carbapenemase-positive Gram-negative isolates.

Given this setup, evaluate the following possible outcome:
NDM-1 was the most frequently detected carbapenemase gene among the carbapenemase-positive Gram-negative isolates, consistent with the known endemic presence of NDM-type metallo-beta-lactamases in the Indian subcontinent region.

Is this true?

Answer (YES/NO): YES